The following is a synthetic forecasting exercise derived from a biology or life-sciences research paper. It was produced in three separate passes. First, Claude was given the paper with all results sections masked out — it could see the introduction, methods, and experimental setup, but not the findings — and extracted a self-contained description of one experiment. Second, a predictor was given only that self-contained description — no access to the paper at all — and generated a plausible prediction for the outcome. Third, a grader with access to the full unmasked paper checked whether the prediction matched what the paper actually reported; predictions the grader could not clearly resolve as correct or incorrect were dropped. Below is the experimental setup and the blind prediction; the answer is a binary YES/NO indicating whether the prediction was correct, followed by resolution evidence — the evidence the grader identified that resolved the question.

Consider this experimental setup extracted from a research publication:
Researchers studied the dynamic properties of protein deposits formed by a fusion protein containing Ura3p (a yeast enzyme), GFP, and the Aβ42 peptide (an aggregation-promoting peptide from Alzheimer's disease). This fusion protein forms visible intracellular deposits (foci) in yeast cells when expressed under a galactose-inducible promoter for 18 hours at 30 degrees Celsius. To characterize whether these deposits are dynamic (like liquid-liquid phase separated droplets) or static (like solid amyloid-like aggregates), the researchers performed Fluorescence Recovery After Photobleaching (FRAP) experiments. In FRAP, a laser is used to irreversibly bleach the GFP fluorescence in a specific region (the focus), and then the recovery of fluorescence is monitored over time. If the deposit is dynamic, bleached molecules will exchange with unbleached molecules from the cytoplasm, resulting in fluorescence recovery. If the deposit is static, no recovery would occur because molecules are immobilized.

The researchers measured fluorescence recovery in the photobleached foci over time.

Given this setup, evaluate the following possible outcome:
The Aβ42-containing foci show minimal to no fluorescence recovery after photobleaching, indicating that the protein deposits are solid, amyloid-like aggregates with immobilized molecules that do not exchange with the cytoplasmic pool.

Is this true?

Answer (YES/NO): YES